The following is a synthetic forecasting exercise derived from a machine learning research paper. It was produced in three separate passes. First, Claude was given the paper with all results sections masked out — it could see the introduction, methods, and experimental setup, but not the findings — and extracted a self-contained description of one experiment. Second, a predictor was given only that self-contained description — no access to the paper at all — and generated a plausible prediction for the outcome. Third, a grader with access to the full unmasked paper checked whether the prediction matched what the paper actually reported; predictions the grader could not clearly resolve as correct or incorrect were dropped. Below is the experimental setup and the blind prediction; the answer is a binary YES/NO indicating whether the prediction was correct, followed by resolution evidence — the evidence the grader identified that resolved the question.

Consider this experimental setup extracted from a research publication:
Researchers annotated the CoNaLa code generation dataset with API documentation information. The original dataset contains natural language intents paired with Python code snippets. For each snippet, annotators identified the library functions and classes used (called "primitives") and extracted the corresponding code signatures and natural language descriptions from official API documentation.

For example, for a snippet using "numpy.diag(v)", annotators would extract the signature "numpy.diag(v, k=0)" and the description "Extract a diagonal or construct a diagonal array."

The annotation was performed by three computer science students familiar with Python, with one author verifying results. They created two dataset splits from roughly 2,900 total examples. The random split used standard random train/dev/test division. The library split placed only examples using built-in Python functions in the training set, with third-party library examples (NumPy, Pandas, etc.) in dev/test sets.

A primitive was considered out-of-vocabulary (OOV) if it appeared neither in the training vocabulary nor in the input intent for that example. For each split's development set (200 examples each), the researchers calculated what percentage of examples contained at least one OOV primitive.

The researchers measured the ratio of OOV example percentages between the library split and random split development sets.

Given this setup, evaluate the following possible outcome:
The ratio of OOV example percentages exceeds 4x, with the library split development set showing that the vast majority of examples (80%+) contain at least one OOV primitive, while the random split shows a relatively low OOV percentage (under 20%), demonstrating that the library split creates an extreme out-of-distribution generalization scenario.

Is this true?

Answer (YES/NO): YES